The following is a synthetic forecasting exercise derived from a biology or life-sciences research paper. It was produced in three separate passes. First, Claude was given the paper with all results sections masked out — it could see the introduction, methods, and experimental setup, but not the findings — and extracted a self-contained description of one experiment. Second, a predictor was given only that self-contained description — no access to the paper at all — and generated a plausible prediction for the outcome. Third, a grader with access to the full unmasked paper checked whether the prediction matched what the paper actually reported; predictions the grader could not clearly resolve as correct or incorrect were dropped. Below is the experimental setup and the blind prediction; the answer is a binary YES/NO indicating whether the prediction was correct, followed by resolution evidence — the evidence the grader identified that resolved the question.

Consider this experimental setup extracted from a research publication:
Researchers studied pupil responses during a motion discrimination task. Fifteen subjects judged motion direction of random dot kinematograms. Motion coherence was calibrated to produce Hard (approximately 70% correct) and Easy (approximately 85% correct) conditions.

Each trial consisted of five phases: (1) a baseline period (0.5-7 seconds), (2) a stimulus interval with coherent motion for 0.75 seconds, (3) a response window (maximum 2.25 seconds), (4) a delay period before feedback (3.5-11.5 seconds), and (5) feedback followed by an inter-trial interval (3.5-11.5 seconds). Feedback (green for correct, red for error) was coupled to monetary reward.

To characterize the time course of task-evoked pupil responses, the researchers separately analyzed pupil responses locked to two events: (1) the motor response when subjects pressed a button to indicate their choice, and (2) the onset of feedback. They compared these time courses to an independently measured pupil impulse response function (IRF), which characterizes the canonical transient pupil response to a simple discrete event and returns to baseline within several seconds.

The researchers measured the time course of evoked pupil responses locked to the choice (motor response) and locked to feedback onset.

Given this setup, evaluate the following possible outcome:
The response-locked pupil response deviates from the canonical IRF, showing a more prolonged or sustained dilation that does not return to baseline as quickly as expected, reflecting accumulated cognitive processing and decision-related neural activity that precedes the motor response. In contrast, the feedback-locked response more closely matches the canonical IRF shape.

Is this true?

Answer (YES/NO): NO